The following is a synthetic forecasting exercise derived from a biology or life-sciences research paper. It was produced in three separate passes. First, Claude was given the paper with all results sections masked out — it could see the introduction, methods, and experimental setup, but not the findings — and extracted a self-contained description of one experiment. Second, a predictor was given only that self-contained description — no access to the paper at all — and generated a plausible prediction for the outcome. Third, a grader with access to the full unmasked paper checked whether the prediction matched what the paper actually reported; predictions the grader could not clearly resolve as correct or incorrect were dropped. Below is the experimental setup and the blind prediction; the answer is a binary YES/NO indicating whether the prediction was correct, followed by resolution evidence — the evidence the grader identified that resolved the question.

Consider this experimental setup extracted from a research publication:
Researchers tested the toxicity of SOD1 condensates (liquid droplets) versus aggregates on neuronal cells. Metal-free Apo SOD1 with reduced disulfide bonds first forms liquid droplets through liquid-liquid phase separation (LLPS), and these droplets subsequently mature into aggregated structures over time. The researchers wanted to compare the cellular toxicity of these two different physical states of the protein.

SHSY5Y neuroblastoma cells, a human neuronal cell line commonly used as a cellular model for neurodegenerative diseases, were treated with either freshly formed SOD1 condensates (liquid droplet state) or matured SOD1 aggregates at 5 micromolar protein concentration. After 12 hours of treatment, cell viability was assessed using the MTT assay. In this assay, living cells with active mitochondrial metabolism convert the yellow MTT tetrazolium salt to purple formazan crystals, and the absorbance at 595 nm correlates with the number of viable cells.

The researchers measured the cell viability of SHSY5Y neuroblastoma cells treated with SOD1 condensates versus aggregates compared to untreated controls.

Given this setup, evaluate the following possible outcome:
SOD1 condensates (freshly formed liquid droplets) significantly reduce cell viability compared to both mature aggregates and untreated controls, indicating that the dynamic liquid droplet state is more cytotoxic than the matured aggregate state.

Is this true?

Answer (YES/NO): NO